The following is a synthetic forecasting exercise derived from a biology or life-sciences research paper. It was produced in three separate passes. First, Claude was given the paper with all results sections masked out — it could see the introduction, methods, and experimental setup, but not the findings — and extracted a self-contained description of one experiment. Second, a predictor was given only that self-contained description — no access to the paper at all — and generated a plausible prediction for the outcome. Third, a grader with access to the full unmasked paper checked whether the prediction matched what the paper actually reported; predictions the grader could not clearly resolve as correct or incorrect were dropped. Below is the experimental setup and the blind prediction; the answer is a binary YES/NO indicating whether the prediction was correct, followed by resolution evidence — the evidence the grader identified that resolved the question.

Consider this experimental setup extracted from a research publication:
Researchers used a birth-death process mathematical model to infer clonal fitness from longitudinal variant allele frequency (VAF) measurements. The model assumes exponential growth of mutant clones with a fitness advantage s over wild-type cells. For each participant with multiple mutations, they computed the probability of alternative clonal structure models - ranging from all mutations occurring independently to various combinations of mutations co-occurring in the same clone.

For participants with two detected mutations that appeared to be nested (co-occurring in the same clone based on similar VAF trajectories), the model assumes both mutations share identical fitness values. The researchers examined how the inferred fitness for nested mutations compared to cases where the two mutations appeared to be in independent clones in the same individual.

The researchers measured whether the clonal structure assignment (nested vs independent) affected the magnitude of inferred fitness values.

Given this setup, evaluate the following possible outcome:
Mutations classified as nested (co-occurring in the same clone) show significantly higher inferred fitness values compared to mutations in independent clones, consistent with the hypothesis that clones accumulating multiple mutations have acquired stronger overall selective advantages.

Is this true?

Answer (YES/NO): NO